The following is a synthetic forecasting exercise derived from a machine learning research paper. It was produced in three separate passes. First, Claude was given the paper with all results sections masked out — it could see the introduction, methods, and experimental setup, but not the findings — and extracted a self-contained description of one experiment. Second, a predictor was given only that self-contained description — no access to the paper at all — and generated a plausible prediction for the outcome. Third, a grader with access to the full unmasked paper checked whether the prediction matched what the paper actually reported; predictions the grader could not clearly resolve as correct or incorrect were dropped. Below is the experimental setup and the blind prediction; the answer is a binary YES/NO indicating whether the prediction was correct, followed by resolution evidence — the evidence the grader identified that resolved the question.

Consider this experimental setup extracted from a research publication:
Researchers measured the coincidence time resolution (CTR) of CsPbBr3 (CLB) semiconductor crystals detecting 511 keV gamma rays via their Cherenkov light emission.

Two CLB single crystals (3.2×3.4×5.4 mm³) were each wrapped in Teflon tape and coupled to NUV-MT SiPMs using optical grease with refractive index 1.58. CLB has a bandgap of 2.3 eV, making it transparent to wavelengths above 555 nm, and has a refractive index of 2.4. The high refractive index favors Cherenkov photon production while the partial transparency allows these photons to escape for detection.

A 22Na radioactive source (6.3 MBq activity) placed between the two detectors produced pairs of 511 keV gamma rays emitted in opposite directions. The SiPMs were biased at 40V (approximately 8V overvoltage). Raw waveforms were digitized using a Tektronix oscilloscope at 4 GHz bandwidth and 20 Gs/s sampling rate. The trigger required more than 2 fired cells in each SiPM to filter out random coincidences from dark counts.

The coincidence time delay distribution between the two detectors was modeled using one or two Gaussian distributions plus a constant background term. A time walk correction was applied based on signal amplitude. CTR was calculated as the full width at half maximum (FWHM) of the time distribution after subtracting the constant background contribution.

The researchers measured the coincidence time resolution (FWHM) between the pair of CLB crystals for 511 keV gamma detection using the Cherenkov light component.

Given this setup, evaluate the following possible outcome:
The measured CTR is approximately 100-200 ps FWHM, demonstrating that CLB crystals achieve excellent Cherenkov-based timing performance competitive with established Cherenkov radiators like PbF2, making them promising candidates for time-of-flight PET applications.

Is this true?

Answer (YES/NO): NO